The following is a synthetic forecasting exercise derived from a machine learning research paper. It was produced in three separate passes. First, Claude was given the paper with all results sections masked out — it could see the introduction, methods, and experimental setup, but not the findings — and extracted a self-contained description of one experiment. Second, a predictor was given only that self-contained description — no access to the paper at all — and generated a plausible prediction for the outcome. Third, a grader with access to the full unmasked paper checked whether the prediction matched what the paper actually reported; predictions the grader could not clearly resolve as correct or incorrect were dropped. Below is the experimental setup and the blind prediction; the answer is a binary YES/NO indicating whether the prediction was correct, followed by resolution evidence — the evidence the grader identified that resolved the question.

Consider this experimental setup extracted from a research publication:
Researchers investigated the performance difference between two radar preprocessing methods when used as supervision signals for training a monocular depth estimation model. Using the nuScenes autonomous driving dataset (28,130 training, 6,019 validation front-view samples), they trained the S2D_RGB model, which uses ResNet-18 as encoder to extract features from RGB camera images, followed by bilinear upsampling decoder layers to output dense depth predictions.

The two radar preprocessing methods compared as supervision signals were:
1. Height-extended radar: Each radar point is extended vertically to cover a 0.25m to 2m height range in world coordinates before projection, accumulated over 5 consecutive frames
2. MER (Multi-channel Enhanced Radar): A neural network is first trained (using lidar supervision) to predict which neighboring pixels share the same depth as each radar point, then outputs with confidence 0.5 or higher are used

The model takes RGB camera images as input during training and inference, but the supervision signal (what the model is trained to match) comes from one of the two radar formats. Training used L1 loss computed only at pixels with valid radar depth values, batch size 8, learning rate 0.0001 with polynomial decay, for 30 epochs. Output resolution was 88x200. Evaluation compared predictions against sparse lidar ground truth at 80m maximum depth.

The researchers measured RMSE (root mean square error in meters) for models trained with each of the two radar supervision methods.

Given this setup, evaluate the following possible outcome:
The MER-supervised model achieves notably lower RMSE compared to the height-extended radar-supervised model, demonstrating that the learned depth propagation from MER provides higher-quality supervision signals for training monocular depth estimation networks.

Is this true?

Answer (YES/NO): YES